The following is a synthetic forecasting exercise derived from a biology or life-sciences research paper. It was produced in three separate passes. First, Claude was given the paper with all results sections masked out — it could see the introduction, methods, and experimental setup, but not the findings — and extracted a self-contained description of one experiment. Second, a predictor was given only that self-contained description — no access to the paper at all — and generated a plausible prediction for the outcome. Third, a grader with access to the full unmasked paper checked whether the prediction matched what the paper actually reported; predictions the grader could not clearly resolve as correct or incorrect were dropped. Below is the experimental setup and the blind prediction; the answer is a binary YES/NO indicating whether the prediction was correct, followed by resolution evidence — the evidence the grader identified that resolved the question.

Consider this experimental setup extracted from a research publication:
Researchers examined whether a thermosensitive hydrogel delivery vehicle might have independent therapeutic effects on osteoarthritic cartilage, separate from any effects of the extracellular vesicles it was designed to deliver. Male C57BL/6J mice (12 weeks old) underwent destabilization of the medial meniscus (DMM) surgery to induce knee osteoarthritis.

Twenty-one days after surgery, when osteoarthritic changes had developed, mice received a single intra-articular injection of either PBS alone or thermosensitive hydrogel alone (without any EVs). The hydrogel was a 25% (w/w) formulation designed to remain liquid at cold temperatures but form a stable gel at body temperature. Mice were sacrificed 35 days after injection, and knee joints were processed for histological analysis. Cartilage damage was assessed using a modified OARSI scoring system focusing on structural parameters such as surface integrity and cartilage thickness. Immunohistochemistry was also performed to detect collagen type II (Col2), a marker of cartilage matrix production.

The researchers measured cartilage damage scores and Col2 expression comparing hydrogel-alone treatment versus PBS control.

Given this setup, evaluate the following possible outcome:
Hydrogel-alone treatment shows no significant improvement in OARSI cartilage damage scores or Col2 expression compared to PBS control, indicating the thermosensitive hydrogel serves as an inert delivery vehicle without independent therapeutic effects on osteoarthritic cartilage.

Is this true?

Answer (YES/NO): NO